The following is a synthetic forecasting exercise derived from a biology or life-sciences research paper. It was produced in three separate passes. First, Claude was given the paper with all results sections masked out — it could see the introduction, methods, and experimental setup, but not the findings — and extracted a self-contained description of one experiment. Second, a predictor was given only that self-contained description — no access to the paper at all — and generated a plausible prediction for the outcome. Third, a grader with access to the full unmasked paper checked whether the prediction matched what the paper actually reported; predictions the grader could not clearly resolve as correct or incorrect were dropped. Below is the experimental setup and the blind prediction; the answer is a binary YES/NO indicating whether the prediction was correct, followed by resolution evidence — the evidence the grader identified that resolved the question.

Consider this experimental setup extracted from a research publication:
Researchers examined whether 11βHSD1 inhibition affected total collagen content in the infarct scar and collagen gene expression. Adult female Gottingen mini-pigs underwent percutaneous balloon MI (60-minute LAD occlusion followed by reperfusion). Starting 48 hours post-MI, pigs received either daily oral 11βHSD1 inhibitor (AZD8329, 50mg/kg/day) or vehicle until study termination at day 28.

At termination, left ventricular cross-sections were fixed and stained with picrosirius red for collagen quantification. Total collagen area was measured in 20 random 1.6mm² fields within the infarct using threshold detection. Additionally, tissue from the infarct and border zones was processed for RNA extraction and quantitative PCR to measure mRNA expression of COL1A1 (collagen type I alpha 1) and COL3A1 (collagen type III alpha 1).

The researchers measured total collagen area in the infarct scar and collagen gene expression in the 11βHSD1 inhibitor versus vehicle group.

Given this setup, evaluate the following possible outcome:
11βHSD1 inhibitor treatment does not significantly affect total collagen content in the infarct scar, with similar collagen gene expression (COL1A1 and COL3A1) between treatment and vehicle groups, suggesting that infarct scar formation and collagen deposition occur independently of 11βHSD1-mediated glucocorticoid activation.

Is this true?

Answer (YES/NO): YES